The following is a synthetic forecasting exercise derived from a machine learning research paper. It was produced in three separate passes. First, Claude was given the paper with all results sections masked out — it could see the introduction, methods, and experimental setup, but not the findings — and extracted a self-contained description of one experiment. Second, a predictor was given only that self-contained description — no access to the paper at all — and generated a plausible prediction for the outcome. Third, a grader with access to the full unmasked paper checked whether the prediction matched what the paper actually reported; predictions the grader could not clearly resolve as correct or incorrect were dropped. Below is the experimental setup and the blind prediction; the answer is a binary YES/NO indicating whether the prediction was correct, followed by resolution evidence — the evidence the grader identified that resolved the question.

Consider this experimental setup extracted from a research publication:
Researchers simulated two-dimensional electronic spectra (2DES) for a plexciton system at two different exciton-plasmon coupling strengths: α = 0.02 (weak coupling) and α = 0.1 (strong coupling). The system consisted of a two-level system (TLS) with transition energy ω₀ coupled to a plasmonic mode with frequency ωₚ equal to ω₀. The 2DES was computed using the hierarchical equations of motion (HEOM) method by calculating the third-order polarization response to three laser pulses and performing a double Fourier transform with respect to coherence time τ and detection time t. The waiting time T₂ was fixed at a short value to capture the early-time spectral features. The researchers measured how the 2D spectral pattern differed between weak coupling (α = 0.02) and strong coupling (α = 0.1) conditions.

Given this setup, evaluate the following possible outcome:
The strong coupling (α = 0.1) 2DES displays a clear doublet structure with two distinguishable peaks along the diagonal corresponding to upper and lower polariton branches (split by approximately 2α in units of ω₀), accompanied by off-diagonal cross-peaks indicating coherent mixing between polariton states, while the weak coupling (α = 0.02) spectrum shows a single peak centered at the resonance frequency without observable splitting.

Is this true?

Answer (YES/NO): NO